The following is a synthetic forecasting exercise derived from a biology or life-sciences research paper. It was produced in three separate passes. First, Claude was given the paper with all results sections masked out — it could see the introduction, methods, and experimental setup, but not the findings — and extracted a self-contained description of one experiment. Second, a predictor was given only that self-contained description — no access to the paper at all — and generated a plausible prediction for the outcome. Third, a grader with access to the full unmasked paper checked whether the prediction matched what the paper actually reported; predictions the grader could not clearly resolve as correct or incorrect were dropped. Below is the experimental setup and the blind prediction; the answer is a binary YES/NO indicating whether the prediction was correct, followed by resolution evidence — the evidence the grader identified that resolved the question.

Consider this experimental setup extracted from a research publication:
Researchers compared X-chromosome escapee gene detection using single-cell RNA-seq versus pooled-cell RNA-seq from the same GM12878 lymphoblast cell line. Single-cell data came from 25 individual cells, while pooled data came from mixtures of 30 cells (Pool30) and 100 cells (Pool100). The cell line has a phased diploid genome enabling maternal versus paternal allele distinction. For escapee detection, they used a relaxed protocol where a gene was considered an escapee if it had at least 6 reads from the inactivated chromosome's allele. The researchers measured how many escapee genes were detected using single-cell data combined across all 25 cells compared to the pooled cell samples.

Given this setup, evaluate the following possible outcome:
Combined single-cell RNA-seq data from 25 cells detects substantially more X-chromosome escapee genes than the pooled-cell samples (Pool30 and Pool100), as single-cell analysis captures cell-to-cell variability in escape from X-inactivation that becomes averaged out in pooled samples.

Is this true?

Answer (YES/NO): YES